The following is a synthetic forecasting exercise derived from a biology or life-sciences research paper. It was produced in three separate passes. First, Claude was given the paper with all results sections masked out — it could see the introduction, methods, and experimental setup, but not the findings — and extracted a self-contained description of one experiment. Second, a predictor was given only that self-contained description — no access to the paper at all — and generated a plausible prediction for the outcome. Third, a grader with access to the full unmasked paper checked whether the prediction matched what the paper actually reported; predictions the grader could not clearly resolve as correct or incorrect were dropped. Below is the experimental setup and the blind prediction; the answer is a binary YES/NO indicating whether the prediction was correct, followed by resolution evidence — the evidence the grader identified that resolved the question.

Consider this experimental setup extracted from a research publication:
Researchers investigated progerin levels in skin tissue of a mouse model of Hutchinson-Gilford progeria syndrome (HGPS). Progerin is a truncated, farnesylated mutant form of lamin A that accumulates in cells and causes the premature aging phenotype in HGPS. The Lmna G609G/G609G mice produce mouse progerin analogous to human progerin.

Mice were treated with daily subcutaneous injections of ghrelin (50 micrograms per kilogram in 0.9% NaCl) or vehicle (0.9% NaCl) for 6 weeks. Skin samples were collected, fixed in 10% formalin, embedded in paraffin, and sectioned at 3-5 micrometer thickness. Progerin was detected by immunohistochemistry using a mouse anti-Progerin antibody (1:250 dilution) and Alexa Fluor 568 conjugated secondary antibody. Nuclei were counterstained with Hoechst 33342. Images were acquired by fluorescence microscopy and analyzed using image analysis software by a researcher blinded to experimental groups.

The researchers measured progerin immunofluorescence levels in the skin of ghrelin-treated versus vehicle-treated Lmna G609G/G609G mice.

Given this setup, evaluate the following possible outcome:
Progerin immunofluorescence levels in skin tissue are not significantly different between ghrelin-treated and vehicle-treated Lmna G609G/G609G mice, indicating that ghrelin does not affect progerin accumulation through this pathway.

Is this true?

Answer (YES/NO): NO